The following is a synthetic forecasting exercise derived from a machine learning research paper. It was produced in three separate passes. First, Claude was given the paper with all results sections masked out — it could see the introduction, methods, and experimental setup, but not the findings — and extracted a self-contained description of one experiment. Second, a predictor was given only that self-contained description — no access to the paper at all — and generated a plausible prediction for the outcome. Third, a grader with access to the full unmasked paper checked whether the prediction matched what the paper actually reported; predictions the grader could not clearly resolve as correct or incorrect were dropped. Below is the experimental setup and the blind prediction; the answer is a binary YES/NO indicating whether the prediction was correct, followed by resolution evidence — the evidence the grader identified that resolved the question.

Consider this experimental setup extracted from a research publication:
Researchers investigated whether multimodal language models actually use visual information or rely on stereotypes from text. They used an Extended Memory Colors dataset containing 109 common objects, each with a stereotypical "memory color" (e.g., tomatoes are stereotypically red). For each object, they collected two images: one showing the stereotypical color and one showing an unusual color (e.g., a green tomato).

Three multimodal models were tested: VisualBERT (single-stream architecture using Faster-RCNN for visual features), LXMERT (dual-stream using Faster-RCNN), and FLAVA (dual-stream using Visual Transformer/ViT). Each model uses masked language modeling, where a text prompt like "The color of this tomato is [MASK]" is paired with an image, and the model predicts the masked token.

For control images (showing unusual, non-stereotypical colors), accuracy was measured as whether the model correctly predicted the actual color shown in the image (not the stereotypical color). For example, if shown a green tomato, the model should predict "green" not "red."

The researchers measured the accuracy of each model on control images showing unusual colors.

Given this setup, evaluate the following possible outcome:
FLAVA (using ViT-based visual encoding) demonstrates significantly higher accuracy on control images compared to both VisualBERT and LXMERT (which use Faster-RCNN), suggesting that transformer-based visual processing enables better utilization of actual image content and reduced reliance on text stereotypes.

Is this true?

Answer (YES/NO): YES